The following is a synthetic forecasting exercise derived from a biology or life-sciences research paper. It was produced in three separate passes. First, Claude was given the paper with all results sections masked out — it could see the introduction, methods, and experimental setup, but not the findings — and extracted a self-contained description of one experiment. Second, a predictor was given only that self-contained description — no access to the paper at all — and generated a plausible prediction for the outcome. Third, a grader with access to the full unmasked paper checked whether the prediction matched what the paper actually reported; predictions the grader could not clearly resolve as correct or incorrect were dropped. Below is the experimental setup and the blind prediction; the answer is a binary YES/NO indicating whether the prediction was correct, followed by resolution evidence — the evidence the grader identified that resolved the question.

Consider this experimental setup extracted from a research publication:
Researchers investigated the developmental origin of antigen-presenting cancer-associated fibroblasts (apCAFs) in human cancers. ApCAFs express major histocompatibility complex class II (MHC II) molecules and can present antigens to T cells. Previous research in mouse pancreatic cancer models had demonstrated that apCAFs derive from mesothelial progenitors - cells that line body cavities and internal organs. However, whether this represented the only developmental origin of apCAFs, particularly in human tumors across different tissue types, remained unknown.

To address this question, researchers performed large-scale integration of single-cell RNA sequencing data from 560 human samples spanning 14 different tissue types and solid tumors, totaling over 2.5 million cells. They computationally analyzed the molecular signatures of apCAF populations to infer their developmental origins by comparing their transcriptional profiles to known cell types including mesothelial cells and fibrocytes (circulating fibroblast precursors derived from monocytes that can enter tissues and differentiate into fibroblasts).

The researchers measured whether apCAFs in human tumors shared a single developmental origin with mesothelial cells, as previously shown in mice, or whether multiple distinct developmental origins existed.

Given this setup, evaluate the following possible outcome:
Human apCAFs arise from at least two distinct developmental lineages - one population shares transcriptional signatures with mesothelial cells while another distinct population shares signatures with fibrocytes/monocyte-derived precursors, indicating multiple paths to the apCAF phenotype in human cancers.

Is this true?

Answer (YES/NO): YES